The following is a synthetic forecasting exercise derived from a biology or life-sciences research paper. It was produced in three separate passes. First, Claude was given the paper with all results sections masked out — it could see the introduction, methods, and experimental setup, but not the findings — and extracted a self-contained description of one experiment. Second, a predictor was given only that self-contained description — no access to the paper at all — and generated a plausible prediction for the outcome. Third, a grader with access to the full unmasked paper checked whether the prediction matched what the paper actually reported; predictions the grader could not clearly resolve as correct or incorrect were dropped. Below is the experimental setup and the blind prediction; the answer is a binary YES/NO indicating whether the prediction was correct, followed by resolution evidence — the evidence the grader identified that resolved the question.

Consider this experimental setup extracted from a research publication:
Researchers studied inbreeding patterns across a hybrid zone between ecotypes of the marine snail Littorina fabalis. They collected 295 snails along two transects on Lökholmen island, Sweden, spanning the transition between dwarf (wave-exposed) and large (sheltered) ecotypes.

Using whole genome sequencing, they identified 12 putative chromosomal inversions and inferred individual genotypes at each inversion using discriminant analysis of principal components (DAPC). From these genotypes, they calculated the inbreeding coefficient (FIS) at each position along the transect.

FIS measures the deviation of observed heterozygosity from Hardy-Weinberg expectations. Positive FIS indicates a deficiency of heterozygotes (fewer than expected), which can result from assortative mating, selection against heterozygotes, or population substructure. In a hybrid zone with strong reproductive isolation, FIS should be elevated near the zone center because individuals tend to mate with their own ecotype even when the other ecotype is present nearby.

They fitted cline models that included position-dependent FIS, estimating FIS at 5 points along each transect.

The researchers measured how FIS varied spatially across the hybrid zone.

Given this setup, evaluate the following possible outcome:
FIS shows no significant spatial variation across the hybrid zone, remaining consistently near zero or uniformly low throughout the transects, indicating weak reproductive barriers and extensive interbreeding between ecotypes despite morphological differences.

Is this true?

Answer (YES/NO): NO